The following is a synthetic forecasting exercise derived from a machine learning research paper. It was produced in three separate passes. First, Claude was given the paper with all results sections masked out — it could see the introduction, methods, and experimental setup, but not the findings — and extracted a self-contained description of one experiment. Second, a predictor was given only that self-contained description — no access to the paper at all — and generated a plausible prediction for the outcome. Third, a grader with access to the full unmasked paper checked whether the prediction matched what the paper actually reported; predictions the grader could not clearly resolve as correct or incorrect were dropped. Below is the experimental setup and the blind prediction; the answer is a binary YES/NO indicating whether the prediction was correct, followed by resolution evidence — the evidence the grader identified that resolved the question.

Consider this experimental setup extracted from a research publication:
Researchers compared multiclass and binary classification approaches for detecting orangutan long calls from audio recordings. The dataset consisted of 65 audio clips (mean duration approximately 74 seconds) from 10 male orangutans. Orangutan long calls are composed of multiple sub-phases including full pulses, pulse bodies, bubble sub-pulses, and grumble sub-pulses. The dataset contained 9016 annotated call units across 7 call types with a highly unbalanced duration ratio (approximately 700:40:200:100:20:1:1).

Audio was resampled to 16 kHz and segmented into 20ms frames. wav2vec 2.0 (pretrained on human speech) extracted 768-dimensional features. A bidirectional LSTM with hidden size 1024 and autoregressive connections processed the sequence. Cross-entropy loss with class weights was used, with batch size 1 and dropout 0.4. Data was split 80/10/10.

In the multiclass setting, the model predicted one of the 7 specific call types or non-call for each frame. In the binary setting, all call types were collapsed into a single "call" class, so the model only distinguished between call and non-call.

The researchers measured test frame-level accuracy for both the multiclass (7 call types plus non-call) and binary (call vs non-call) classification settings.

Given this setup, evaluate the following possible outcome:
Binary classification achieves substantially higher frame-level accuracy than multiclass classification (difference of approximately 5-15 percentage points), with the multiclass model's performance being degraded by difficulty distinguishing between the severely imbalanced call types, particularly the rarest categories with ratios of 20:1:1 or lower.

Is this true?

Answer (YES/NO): YES